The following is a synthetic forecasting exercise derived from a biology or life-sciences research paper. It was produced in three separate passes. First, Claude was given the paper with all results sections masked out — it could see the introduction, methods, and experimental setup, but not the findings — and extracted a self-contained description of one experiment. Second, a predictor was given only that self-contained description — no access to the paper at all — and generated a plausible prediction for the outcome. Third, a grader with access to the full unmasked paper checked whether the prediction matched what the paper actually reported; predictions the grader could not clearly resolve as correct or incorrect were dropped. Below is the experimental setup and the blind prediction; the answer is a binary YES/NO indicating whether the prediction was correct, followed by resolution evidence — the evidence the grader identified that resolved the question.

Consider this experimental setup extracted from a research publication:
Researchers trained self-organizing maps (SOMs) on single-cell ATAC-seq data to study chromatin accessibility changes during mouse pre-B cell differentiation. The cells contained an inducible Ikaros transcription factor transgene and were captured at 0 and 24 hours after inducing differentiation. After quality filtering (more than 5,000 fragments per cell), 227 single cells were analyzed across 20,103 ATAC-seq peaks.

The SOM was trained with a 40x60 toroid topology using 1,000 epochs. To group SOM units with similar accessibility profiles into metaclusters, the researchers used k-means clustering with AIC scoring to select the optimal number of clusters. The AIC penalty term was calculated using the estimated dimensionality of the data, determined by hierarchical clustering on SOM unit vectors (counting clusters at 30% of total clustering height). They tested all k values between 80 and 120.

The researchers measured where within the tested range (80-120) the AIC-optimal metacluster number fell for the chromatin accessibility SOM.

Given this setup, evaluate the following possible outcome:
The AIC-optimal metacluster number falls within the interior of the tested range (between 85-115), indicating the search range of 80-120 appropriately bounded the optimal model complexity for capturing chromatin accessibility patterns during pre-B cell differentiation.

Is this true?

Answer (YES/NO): YES